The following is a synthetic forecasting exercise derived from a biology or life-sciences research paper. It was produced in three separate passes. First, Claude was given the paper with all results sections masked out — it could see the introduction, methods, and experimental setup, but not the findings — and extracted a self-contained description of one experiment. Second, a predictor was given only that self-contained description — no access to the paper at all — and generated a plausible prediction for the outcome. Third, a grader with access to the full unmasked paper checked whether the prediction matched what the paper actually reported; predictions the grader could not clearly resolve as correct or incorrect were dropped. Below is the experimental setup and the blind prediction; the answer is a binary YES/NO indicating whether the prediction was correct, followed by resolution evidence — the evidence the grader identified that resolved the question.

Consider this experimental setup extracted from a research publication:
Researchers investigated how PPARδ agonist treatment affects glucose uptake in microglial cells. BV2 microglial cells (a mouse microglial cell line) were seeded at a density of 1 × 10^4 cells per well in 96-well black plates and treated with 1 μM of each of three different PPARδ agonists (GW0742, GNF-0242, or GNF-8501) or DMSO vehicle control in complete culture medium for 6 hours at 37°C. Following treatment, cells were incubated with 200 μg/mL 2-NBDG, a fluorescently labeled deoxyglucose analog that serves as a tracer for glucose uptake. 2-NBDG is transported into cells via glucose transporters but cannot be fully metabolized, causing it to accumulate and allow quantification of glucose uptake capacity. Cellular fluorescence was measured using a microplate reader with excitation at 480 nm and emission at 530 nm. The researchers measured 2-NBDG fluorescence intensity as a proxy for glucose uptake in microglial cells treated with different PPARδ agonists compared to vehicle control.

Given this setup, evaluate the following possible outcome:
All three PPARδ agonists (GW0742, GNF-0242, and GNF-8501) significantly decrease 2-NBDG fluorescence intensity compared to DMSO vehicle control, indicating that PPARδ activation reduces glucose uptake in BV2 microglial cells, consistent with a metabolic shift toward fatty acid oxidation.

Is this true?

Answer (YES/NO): NO